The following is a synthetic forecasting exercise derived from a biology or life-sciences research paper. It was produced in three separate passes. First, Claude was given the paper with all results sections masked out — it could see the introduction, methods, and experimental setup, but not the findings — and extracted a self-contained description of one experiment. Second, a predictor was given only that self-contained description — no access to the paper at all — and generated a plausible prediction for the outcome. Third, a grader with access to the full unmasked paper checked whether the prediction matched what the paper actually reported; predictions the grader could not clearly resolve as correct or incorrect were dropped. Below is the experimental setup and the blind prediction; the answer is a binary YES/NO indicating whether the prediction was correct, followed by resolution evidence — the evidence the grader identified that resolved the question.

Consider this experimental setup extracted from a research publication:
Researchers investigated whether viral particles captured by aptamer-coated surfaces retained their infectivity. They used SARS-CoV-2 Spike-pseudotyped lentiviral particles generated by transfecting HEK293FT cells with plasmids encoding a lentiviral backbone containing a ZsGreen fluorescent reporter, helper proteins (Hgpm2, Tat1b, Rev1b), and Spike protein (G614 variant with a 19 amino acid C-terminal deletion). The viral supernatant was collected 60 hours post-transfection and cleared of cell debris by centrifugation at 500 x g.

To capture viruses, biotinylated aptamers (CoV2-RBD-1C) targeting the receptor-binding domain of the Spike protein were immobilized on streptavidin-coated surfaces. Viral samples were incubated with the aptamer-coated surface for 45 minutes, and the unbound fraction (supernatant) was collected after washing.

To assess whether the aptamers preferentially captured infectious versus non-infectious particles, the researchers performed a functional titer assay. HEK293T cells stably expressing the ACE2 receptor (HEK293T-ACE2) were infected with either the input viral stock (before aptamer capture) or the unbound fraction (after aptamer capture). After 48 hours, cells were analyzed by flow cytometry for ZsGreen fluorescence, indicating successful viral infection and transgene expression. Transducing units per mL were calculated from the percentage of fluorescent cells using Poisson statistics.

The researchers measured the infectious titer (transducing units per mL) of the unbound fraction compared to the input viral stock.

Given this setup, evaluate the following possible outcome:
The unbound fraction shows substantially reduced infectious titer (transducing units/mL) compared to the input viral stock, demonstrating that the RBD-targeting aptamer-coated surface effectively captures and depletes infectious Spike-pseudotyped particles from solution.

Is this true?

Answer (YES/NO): YES